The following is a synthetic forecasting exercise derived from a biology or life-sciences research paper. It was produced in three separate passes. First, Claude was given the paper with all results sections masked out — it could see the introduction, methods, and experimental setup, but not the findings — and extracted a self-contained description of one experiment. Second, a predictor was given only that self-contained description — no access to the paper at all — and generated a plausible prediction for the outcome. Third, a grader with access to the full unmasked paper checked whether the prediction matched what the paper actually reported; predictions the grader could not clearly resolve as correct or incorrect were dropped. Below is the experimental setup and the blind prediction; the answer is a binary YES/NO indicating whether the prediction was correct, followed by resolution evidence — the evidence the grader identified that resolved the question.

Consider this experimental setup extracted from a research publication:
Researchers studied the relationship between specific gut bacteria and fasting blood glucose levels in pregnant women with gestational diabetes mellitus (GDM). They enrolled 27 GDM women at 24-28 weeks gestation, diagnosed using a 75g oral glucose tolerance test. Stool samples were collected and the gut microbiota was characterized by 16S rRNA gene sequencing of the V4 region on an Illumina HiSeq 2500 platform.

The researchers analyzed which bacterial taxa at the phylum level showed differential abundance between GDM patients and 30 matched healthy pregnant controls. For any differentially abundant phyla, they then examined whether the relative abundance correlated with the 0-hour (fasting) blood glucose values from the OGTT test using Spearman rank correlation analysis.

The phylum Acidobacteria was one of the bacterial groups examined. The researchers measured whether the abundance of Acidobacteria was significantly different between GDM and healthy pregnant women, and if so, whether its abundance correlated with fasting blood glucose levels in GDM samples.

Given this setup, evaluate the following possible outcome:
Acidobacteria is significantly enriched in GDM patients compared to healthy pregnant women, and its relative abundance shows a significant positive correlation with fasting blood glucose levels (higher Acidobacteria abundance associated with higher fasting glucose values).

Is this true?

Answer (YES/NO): NO